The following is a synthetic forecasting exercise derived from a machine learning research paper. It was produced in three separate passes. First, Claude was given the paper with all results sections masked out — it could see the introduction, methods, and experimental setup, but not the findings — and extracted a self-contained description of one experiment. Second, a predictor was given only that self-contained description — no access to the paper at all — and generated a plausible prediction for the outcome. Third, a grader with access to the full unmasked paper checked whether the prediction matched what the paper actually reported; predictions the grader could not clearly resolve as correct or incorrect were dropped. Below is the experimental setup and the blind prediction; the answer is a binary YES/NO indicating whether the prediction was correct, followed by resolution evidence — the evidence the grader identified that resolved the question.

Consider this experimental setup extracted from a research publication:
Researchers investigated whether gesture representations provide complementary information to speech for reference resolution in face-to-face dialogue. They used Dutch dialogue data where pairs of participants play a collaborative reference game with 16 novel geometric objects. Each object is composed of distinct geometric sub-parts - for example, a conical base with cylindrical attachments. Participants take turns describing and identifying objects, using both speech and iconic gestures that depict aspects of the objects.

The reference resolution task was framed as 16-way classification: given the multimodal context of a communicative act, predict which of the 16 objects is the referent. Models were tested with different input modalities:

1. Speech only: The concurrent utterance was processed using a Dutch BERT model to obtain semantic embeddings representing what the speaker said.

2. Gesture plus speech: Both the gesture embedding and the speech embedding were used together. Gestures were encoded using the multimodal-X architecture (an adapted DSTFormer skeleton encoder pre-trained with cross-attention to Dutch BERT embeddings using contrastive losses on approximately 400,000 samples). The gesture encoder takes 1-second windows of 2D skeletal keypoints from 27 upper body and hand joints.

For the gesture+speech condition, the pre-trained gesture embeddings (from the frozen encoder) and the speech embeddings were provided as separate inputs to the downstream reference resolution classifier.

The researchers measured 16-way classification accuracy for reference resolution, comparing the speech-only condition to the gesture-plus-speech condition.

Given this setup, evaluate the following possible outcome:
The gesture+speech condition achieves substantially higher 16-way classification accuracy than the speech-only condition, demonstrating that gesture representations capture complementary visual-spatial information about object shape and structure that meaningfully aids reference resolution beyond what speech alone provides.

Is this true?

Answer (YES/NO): YES